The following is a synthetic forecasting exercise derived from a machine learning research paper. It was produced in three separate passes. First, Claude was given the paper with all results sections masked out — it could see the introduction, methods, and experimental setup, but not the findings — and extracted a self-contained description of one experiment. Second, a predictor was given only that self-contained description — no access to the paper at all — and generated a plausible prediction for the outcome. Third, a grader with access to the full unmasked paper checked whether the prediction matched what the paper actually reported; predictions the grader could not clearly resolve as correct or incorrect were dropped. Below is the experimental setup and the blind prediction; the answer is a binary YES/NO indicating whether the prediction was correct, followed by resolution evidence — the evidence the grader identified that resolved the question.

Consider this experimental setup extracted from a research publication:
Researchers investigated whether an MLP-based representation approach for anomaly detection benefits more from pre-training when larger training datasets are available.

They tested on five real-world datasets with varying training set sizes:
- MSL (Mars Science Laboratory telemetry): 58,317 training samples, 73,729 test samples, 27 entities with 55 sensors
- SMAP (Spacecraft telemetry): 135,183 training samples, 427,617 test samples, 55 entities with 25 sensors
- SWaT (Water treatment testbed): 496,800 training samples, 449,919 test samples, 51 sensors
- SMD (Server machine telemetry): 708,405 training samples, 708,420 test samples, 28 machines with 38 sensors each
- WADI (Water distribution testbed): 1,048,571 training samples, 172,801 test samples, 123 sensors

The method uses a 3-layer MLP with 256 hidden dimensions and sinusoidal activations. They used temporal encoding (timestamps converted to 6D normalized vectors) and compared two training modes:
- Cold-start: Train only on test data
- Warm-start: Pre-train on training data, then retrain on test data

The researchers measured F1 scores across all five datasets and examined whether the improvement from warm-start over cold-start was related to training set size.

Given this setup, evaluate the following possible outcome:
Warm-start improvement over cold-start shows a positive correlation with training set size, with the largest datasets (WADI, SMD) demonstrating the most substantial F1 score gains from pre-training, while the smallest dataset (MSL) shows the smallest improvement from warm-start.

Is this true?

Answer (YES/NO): NO